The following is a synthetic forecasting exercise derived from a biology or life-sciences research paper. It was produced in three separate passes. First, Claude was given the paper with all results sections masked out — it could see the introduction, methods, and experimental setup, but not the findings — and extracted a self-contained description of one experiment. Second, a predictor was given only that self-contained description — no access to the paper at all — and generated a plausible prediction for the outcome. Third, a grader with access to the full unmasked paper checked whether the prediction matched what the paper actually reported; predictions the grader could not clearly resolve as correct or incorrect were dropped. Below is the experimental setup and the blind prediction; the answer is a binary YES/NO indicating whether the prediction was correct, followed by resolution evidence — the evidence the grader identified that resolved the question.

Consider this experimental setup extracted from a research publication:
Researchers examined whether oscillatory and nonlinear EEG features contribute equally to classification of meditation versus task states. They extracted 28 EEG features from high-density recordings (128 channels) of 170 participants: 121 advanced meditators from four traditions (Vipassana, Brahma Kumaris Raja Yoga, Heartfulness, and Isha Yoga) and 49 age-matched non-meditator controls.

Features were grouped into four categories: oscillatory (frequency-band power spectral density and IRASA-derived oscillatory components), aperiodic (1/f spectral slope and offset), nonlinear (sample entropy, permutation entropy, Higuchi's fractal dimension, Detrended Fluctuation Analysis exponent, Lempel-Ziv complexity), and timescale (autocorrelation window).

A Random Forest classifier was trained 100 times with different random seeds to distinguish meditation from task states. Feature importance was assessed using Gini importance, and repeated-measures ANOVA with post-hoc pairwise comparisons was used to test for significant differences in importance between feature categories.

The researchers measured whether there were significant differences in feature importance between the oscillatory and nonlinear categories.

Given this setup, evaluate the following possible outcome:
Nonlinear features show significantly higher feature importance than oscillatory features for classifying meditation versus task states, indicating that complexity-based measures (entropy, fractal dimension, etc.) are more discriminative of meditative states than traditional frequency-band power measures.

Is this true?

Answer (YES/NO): YES